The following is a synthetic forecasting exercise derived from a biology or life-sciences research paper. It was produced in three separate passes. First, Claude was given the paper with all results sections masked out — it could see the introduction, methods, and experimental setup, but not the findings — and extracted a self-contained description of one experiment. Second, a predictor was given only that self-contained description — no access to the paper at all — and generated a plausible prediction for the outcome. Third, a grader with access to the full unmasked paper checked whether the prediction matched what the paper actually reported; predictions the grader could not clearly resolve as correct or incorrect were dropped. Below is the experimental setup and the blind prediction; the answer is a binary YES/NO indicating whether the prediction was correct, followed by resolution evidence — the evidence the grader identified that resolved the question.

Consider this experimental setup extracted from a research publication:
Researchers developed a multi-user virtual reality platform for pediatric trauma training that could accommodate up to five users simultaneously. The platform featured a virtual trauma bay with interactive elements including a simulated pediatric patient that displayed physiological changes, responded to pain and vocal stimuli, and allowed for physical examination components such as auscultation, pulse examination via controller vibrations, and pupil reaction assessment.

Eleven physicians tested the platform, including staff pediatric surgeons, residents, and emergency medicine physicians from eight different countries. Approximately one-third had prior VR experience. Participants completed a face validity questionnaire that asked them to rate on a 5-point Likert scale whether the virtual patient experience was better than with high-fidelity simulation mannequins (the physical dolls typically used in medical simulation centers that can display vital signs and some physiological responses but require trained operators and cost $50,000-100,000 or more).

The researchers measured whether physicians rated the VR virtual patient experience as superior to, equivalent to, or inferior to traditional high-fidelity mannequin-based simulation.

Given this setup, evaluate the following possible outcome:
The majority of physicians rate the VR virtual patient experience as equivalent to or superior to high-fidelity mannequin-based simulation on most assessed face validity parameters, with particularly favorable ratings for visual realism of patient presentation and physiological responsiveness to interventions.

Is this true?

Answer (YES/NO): NO